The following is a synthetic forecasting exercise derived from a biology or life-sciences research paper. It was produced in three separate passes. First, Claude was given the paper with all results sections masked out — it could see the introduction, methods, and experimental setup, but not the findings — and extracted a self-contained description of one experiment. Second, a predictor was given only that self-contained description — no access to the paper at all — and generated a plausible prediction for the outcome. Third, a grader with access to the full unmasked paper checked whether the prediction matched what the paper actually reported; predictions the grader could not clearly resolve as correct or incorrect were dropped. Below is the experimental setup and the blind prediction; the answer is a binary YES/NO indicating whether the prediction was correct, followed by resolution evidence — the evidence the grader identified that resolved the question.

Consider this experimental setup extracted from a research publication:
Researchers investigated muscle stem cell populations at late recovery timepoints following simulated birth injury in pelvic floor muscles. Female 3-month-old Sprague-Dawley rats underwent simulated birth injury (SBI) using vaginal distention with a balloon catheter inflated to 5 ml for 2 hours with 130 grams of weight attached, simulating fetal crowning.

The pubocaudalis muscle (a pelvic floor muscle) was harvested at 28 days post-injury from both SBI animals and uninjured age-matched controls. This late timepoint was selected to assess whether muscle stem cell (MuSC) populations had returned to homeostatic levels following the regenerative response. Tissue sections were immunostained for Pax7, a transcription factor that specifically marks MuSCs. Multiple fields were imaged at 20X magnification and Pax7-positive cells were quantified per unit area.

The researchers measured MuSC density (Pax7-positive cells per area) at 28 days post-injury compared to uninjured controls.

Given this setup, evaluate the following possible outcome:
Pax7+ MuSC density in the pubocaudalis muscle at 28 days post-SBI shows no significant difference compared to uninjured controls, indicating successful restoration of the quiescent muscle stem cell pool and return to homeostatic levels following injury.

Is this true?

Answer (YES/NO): YES